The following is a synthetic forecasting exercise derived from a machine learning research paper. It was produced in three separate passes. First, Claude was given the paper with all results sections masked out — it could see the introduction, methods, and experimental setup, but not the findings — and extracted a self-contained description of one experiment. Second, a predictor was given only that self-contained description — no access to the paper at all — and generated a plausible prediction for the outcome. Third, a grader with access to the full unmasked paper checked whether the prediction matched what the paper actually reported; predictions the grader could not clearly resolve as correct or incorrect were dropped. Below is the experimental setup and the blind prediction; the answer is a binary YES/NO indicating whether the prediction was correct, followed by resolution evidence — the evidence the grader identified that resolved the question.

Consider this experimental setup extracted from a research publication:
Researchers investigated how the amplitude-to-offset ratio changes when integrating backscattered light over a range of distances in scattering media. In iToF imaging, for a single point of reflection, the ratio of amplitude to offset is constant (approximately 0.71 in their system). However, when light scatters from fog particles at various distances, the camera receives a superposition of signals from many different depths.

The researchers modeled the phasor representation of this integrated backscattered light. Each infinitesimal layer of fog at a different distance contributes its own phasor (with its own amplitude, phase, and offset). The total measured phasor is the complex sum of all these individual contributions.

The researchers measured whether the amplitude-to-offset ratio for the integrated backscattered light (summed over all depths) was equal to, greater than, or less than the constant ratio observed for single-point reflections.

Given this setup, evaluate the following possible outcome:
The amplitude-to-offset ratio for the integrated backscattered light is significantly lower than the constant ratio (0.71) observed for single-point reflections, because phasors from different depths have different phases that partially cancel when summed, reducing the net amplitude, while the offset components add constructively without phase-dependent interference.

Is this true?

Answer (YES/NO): YES